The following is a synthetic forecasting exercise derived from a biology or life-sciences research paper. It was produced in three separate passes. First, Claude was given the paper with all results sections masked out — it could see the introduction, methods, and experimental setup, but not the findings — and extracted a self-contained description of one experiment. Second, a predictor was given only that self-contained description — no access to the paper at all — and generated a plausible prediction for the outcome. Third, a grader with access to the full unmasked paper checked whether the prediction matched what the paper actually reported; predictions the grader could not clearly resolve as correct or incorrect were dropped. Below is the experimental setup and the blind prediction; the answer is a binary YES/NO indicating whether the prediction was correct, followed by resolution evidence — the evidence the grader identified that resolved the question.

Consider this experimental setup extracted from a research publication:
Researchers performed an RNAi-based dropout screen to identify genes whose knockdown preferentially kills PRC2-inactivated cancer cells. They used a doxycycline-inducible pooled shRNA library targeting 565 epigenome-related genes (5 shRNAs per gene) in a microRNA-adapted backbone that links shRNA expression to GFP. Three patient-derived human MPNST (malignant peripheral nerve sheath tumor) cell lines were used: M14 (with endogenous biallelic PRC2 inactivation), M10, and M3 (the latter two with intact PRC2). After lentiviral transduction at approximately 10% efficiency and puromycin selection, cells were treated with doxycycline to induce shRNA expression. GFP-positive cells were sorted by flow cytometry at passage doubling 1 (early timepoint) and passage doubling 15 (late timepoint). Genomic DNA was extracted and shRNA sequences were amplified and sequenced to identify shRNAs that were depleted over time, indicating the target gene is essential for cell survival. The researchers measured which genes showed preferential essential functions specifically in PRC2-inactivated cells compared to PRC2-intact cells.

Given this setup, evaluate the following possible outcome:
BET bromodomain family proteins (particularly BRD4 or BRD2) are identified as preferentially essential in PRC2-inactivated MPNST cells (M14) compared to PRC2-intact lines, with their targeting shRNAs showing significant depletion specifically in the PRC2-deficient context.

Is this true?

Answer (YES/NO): NO